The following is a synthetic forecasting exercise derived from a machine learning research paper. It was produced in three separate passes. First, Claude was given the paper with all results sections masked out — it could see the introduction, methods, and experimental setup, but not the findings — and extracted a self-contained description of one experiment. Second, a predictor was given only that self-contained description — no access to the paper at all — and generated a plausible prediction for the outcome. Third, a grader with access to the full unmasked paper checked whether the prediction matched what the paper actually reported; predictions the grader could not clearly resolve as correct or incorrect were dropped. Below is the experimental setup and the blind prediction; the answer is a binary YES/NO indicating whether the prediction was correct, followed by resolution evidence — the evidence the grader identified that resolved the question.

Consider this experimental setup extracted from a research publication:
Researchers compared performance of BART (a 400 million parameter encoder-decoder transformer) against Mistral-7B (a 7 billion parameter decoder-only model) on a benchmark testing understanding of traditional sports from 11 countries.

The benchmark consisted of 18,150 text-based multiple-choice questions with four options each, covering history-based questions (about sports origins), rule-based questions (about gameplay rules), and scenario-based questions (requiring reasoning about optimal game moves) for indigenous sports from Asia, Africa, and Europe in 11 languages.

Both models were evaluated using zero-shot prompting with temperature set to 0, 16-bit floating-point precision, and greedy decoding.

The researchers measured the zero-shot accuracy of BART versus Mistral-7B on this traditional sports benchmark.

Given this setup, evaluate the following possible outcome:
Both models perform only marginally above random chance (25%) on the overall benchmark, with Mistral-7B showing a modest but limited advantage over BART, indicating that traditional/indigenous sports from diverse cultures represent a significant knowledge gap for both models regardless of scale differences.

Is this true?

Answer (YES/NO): NO